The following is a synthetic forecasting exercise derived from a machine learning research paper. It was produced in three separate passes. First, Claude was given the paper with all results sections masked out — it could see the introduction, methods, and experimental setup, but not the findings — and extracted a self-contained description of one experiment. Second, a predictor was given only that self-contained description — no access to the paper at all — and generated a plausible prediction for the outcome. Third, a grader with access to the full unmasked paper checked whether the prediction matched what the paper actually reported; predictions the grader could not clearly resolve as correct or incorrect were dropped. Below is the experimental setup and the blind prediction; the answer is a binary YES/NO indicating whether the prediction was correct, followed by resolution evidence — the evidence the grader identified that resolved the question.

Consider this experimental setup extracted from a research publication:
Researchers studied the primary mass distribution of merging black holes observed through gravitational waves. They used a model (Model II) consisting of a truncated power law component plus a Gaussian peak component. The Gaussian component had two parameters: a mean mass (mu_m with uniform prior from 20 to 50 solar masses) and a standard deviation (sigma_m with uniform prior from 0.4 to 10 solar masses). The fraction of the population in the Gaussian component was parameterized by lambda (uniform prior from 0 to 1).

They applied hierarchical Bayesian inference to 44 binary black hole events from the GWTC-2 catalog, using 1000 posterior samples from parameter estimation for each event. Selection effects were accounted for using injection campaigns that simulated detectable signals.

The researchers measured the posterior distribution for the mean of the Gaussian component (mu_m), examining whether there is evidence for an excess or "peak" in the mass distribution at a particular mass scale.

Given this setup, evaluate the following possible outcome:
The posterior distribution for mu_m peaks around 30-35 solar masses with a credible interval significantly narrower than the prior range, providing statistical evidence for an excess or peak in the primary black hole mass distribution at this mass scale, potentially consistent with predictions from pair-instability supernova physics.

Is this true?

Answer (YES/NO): YES